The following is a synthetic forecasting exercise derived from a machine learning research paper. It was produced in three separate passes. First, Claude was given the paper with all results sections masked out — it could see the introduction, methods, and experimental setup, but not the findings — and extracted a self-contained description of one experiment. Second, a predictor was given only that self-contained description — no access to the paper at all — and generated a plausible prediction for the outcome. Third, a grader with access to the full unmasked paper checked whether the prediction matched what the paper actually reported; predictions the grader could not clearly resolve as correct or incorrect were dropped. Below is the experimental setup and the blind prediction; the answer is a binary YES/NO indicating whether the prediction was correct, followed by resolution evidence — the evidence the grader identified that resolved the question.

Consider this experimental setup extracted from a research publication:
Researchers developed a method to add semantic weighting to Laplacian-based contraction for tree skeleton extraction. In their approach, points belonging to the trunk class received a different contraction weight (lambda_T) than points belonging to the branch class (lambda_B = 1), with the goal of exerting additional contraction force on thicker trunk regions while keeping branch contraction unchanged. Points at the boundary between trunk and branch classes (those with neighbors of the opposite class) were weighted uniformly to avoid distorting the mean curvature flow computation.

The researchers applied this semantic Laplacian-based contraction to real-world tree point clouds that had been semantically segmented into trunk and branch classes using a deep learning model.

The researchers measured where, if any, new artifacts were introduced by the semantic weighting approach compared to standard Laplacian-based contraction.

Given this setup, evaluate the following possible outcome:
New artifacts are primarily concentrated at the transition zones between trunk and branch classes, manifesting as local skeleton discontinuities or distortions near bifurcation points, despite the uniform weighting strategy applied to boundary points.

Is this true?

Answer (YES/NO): NO